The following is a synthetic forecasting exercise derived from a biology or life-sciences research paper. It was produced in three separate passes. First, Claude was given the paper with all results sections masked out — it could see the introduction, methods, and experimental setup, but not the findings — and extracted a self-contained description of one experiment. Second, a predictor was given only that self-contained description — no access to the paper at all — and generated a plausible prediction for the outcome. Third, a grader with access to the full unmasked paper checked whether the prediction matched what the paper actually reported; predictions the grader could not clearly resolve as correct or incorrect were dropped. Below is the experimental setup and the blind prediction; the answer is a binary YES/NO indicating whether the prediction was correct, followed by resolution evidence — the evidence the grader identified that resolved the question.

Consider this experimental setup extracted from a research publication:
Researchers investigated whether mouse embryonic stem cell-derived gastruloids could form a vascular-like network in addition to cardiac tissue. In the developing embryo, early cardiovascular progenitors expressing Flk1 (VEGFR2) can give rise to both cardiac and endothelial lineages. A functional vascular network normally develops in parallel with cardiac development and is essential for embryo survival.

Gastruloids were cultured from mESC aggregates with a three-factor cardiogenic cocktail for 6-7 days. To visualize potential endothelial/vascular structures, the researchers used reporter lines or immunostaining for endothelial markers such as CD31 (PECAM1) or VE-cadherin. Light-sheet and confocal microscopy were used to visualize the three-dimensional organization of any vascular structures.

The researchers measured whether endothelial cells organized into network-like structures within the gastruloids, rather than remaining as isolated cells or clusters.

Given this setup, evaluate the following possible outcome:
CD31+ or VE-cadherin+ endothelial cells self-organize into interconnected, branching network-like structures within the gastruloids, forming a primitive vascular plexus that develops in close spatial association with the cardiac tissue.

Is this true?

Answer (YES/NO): YES